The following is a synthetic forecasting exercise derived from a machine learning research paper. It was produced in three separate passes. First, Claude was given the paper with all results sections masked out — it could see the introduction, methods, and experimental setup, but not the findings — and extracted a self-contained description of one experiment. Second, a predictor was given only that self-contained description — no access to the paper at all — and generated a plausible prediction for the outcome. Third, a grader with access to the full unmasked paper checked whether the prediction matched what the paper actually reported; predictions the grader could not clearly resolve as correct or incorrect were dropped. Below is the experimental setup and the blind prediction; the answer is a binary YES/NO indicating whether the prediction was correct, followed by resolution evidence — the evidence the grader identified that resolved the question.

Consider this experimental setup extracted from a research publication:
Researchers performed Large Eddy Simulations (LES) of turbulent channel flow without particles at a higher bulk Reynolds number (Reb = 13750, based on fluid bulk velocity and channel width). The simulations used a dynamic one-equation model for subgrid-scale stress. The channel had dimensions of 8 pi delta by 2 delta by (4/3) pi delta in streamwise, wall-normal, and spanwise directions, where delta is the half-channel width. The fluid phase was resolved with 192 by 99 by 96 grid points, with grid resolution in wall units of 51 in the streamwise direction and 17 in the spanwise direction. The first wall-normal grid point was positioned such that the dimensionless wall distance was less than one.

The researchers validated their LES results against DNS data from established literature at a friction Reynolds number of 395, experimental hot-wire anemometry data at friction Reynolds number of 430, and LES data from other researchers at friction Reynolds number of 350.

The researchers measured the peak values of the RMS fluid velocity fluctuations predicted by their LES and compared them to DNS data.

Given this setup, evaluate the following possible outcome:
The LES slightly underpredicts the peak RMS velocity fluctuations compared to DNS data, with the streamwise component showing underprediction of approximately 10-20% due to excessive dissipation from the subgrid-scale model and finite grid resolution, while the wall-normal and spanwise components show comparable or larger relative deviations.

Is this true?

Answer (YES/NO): NO